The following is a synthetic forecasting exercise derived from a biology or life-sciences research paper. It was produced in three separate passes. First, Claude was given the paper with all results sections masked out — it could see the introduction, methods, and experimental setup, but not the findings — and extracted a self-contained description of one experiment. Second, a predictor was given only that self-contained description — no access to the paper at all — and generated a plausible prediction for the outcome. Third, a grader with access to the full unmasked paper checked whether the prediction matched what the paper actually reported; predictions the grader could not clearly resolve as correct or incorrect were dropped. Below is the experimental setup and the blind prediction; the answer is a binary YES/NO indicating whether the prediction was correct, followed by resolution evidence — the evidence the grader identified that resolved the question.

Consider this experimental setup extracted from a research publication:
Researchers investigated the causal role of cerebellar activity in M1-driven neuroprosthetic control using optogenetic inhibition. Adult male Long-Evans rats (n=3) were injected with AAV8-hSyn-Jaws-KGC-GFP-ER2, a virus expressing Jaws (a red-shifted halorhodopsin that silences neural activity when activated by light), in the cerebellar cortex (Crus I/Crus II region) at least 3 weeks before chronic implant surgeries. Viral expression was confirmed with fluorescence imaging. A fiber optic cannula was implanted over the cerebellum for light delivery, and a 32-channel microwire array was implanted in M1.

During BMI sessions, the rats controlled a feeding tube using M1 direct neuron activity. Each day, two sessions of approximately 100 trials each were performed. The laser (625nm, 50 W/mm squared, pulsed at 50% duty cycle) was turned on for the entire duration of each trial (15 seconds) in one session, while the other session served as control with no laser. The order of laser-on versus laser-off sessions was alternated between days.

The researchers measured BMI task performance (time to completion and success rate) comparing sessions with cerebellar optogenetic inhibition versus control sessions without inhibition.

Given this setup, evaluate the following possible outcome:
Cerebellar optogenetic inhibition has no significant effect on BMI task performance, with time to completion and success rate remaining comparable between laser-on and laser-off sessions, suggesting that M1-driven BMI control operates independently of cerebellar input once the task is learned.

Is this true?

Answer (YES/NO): NO